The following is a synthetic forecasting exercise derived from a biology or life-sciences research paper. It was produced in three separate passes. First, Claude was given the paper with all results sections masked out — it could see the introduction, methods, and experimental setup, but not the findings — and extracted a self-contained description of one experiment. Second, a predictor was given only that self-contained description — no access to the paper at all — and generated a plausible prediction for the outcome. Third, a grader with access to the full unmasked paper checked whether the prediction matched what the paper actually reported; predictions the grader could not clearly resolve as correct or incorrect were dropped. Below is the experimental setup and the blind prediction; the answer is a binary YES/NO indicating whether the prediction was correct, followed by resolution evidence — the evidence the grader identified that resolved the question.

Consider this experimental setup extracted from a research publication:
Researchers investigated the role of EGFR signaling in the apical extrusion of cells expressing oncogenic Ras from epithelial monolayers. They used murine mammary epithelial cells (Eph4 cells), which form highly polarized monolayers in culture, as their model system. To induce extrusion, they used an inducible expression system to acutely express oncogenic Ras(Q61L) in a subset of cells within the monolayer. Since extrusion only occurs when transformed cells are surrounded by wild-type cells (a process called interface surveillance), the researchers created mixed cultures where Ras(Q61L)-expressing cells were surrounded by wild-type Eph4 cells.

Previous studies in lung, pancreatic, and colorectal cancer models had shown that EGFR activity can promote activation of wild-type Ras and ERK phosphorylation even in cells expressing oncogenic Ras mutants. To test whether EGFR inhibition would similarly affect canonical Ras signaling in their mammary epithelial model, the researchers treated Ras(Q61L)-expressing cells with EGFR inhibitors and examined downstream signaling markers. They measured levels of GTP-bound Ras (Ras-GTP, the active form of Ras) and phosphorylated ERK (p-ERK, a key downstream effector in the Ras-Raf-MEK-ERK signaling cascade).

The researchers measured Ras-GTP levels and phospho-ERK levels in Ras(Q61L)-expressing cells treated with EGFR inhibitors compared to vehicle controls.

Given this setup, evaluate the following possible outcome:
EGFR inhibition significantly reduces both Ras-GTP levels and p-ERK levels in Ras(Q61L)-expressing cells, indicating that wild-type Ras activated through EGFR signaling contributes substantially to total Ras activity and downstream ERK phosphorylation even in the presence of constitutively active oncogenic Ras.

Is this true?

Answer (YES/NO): NO